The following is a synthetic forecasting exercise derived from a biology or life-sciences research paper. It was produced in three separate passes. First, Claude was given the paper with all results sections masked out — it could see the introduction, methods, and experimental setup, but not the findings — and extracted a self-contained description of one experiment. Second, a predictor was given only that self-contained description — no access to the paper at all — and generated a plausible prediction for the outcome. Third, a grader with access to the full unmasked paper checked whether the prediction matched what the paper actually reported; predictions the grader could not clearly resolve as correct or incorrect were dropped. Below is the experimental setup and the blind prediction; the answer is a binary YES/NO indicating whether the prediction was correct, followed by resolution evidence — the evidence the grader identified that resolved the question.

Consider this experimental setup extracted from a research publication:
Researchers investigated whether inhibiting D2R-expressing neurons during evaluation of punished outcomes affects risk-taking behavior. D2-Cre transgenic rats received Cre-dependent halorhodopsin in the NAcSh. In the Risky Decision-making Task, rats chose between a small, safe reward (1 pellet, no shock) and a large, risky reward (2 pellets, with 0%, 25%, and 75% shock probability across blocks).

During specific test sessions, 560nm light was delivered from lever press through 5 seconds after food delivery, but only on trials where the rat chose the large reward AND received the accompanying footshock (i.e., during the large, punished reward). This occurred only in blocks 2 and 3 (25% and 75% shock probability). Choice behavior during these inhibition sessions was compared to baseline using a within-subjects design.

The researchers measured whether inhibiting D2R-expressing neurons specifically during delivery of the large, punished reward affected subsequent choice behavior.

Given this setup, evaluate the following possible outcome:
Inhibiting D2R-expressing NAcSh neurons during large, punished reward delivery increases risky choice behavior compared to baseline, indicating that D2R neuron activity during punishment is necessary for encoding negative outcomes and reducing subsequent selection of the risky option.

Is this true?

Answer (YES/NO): NO